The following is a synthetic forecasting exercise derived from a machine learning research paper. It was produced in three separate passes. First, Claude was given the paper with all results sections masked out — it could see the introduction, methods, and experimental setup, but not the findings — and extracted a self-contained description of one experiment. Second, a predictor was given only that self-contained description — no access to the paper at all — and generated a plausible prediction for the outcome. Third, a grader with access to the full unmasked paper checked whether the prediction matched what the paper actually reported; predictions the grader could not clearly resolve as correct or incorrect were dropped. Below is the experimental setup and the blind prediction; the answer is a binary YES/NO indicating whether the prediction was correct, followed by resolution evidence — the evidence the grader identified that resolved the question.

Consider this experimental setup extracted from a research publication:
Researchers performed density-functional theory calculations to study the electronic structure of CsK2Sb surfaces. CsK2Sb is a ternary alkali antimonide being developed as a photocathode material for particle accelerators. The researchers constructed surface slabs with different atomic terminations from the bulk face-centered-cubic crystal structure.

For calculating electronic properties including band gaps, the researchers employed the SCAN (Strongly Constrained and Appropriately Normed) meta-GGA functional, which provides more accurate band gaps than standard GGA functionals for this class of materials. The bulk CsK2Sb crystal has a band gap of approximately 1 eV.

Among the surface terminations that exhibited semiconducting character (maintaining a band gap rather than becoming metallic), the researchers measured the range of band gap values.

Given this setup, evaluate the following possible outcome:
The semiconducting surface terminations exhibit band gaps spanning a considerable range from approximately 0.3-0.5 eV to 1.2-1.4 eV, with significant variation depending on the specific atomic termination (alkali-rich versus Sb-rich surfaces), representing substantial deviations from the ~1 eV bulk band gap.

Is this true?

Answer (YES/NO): NO